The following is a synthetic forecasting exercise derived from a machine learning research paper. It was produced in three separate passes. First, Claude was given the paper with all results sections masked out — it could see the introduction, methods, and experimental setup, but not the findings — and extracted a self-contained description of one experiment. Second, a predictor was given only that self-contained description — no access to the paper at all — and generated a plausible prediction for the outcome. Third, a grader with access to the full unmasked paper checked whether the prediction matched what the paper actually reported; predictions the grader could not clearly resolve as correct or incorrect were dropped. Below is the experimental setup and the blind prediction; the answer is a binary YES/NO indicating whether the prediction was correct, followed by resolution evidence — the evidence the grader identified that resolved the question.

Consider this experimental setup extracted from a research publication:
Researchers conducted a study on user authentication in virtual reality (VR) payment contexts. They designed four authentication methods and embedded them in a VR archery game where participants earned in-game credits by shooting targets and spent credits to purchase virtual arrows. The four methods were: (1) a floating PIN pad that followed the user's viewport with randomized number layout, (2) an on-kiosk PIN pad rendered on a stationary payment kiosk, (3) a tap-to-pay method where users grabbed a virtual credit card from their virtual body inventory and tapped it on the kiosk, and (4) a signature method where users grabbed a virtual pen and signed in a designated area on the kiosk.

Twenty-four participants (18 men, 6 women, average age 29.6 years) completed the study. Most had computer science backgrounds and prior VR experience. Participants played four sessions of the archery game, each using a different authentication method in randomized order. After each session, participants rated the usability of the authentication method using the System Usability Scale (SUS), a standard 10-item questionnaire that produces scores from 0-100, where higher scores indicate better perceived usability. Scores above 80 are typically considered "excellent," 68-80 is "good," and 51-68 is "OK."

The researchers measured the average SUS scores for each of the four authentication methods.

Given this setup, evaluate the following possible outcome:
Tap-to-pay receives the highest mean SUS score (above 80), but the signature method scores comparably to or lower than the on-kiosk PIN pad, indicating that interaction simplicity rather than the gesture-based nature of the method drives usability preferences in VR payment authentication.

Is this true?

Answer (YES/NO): YES